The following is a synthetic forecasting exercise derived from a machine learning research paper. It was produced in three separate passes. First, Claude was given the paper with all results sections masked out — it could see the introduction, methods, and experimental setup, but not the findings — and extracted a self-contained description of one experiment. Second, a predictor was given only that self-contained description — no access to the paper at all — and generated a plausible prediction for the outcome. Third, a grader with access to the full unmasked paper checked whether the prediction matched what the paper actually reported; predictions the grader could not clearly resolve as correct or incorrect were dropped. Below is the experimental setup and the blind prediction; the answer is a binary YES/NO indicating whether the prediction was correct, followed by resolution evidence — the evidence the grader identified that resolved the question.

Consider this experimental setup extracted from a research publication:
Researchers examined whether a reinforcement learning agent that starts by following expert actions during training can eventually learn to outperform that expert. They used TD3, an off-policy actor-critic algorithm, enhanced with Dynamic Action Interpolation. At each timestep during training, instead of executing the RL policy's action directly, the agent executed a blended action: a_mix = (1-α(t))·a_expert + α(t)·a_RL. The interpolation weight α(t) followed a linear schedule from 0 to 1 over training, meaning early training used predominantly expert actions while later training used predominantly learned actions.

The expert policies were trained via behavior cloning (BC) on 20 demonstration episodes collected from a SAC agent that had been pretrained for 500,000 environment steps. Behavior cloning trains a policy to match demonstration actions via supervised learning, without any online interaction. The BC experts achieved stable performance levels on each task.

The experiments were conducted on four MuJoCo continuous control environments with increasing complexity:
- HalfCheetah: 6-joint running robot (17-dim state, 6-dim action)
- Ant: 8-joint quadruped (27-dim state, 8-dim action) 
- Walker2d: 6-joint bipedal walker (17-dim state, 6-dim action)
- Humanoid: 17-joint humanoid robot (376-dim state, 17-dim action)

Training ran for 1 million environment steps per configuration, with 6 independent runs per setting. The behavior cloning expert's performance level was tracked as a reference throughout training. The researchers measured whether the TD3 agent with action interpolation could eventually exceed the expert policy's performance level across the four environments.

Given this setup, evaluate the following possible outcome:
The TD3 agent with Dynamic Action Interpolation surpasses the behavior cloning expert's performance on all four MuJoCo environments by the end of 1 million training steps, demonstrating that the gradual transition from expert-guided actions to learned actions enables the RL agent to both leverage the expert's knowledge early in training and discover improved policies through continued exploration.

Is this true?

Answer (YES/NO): YES